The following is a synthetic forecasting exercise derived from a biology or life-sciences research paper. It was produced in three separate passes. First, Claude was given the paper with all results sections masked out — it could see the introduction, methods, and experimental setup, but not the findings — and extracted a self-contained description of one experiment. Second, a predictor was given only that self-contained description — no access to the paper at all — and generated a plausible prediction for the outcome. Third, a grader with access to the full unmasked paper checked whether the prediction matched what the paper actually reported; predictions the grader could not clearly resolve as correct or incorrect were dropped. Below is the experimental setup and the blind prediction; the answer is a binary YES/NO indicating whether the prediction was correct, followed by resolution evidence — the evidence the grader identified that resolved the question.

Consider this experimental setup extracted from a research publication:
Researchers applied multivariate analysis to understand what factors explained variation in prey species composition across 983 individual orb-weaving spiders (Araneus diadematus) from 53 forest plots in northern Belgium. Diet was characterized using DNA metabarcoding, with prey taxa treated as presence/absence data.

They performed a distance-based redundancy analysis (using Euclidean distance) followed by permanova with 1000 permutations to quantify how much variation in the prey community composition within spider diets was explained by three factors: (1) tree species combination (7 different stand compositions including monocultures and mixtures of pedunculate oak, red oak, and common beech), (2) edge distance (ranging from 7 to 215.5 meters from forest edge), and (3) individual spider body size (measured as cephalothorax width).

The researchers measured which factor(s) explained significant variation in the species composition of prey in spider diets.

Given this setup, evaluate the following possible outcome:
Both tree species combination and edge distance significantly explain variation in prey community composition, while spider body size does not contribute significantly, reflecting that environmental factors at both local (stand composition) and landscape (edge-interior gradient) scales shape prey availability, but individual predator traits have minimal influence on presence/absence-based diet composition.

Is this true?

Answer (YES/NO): NO